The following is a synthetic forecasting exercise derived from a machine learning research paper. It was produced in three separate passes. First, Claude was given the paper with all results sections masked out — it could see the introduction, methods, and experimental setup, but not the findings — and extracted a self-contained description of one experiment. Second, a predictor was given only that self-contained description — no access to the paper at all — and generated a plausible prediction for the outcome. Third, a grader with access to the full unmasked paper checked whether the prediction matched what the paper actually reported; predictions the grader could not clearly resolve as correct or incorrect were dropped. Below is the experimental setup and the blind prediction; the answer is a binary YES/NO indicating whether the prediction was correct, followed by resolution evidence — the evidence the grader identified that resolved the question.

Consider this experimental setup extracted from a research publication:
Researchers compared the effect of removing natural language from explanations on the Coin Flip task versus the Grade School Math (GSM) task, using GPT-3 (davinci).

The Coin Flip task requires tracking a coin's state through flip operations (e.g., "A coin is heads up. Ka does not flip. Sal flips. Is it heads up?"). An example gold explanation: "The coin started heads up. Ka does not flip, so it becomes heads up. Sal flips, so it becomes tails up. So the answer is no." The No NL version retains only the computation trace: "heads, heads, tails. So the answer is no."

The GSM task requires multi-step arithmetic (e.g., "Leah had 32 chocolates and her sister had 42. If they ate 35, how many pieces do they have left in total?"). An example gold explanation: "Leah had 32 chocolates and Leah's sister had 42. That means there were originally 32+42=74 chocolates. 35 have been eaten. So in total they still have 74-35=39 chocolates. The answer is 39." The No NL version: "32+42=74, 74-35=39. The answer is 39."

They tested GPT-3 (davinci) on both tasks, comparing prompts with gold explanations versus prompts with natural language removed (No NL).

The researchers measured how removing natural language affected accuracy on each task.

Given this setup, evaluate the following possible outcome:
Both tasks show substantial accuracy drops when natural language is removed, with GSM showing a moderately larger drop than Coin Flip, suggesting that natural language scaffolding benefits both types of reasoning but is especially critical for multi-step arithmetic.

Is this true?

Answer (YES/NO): NO